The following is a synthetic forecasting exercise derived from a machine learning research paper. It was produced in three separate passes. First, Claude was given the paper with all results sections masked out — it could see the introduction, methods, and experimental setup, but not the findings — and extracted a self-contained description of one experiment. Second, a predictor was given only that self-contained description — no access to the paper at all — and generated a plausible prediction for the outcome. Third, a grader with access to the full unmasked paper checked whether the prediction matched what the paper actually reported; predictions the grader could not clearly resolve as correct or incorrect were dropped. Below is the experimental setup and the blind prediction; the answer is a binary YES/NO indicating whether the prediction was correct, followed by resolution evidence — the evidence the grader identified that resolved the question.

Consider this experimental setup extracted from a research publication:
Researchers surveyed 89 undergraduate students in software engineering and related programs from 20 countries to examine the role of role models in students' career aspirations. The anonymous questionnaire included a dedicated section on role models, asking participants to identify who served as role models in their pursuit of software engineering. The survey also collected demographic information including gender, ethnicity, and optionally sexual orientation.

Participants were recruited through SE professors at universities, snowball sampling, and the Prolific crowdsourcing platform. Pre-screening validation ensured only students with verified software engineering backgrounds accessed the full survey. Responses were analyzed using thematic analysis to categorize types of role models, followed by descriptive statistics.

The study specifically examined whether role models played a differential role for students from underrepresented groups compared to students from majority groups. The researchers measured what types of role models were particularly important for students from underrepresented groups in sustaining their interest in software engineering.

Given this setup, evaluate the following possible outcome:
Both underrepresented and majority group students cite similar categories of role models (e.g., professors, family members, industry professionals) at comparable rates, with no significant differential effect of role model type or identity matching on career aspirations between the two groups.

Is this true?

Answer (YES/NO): NO